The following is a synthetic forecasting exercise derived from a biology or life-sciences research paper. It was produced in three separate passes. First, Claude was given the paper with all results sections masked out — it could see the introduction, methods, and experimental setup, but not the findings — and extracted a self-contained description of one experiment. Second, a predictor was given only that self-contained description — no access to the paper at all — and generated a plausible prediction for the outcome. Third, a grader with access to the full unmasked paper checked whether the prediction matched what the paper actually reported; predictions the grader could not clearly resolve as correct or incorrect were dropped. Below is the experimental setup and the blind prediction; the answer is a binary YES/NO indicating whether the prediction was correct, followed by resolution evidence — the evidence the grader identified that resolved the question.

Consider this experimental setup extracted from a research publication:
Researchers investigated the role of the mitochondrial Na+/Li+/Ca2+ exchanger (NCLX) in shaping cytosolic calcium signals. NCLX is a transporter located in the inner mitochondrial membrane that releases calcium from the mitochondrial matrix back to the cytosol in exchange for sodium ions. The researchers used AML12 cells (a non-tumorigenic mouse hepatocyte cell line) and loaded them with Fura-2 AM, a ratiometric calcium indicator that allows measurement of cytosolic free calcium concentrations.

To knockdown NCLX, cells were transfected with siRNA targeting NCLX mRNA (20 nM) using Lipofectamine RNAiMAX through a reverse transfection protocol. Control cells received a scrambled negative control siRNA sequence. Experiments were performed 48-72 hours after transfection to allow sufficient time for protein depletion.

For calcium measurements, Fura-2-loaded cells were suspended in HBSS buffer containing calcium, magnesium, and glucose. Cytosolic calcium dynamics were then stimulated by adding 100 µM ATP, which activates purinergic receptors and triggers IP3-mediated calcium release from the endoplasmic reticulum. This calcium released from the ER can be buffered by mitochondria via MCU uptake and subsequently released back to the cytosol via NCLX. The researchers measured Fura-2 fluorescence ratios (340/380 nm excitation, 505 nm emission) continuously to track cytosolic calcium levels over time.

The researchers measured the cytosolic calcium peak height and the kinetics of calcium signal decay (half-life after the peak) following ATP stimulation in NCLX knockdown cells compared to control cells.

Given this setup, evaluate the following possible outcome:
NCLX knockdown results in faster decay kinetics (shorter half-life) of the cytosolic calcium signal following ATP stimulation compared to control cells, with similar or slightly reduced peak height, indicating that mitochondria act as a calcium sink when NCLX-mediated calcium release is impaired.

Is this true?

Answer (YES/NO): NO